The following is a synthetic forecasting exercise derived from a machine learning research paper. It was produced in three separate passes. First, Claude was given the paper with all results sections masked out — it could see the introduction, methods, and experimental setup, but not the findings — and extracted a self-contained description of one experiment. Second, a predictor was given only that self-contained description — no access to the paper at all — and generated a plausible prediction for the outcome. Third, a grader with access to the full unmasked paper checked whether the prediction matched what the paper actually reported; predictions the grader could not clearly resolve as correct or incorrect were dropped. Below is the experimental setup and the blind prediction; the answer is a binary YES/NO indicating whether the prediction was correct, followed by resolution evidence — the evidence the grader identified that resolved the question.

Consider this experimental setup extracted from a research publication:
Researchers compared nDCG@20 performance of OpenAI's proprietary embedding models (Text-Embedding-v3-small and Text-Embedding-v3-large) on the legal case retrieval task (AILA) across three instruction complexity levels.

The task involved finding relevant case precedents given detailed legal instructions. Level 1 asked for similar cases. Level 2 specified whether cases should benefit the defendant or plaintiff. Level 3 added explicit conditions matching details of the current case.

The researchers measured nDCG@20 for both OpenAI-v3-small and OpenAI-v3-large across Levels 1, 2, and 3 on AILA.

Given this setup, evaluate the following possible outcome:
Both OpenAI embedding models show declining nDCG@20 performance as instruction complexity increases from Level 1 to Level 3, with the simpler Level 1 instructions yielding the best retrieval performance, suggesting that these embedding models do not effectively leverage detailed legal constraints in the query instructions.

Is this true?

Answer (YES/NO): YES